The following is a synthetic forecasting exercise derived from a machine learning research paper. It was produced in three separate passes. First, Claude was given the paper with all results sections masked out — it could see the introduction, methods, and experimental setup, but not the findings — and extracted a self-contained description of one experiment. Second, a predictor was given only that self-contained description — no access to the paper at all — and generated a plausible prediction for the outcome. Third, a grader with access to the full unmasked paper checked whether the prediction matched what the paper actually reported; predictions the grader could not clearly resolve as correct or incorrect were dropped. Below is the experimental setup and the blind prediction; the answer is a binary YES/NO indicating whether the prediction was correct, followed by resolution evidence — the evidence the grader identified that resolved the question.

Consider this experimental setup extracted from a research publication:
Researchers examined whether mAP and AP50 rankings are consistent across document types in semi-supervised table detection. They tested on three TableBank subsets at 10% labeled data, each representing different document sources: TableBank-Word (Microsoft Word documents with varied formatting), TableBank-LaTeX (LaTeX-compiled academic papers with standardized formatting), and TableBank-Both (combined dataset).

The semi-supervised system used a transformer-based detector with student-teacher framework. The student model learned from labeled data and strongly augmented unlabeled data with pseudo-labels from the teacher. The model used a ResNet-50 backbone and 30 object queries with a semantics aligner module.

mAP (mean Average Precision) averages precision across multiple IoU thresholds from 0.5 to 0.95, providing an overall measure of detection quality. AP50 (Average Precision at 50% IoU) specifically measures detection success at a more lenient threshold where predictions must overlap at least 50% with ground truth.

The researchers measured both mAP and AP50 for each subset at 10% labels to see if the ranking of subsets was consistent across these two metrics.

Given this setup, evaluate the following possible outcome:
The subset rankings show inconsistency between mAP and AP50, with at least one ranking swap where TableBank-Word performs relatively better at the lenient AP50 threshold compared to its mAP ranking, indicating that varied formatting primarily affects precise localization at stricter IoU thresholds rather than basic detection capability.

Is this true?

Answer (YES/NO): NO